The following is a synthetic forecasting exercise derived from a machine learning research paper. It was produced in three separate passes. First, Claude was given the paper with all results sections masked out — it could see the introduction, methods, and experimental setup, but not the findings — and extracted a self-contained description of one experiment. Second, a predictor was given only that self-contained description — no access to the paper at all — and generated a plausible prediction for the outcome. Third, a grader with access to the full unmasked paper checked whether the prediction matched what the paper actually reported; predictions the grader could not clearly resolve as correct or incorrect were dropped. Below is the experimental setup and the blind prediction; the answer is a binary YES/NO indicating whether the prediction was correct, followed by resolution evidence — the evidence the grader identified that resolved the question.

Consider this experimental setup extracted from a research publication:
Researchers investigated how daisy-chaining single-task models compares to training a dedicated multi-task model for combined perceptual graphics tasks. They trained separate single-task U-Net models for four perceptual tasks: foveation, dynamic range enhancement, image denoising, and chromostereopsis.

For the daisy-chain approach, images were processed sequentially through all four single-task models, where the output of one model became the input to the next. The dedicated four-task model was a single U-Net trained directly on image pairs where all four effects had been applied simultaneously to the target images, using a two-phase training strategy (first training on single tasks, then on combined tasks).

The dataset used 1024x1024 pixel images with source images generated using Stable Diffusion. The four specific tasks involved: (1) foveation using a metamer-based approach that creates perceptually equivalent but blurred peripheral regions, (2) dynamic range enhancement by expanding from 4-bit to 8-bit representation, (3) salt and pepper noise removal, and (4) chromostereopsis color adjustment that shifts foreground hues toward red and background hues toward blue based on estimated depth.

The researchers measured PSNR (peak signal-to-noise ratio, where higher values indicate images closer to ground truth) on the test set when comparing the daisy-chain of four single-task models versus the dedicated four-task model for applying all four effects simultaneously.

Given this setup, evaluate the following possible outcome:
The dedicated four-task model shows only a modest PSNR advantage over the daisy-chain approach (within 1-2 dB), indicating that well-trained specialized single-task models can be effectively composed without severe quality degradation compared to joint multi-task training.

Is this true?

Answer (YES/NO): NO